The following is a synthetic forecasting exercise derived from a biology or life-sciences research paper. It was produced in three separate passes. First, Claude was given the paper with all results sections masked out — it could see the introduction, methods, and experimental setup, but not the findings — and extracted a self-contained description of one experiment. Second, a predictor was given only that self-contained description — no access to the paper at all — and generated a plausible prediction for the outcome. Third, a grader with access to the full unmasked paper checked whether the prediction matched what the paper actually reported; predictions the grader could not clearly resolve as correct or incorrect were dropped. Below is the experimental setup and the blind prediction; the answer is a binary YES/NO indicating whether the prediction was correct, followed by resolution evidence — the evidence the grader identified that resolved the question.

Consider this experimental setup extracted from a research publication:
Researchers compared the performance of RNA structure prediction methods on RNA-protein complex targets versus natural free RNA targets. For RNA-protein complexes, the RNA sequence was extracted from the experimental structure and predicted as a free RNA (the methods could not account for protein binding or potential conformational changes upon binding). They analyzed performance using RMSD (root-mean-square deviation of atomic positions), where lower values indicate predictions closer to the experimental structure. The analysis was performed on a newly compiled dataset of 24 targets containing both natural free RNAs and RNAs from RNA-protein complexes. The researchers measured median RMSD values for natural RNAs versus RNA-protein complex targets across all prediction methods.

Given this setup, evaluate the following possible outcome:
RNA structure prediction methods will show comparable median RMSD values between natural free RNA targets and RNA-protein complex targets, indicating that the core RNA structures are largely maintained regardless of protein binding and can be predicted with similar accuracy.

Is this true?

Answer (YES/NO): NO